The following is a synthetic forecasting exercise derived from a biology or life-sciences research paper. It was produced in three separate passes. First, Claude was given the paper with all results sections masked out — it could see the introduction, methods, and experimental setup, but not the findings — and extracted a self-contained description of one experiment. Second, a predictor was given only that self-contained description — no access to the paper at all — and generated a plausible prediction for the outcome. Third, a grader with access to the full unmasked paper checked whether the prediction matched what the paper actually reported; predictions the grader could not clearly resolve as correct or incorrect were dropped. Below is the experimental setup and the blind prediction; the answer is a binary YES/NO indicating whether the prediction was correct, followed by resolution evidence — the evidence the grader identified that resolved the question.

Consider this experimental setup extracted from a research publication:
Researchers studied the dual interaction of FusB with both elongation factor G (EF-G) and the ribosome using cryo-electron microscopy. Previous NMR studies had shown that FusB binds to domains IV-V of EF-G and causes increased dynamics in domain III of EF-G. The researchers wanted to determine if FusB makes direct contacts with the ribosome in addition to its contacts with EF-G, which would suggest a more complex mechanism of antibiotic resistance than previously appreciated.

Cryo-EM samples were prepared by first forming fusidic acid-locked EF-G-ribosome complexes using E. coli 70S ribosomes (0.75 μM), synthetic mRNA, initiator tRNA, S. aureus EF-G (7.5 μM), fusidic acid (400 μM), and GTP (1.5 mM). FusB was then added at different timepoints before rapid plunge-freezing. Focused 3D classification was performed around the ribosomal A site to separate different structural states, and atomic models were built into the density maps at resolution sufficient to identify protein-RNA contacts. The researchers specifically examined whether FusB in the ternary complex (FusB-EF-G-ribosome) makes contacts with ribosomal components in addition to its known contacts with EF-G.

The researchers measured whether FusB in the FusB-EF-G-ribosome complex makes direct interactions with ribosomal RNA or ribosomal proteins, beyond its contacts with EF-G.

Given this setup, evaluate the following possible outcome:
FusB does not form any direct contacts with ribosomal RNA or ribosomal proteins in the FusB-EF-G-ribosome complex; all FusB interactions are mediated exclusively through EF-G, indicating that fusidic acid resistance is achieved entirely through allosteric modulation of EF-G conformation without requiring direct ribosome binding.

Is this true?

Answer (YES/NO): NO